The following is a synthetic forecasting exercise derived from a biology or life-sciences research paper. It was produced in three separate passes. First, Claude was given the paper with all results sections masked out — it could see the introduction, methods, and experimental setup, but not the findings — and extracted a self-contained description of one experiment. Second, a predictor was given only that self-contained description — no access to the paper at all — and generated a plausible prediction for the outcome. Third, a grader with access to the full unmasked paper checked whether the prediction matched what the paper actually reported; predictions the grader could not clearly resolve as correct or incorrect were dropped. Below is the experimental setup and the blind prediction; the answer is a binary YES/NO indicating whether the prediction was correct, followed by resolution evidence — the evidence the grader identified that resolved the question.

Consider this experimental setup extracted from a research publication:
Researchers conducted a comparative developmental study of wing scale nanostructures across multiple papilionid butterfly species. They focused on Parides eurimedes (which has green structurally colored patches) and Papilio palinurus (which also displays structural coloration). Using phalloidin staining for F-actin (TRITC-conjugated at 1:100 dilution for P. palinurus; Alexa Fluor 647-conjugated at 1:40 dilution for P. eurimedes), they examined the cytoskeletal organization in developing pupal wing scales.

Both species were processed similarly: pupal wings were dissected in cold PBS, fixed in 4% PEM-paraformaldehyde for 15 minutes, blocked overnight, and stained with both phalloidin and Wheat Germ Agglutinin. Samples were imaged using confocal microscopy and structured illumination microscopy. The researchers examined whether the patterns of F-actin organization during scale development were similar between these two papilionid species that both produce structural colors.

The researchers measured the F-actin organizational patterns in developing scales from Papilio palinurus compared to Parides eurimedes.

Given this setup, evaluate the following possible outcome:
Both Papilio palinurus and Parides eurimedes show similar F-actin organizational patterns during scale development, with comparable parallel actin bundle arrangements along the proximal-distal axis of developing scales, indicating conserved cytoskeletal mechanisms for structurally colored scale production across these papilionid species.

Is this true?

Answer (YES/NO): NO